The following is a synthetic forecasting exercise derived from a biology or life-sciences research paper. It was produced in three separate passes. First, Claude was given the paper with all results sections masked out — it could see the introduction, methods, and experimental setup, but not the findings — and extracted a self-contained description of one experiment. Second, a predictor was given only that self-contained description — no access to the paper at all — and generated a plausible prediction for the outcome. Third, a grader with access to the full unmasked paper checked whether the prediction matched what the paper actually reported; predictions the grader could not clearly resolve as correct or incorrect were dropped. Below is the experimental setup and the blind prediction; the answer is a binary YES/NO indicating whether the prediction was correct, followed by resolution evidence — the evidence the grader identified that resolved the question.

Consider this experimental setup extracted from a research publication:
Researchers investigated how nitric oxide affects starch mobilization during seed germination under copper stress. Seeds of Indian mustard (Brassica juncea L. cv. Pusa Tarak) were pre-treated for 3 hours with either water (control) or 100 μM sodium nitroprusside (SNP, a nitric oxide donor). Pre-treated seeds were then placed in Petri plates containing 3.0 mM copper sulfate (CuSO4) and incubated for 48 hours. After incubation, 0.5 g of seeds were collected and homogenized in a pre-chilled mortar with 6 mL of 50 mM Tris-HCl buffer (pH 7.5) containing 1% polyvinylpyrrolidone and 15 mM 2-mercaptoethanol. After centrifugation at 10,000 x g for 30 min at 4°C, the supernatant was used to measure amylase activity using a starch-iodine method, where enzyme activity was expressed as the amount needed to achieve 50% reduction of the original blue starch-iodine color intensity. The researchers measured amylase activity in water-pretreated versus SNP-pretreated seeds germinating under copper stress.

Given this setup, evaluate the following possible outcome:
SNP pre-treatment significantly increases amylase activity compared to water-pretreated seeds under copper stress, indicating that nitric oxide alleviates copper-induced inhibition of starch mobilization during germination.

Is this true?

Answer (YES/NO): YES